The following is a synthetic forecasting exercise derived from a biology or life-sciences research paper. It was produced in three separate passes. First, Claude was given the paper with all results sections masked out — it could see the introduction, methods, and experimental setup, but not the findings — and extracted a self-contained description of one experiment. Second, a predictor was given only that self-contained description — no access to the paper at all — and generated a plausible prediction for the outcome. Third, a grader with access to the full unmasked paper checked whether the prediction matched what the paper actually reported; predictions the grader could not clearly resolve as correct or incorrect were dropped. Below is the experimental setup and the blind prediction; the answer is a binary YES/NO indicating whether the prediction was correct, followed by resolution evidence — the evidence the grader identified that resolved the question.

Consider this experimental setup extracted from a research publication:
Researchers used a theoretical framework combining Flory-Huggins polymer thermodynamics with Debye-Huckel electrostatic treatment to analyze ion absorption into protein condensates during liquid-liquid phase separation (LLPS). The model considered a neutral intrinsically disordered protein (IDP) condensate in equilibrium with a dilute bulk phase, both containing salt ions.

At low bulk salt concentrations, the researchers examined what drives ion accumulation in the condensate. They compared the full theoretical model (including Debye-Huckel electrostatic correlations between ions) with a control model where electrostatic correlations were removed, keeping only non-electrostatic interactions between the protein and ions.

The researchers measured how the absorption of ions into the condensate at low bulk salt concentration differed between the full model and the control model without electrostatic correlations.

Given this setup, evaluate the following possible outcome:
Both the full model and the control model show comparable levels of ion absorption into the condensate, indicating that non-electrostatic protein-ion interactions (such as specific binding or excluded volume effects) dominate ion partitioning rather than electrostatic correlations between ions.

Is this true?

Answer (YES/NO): NO